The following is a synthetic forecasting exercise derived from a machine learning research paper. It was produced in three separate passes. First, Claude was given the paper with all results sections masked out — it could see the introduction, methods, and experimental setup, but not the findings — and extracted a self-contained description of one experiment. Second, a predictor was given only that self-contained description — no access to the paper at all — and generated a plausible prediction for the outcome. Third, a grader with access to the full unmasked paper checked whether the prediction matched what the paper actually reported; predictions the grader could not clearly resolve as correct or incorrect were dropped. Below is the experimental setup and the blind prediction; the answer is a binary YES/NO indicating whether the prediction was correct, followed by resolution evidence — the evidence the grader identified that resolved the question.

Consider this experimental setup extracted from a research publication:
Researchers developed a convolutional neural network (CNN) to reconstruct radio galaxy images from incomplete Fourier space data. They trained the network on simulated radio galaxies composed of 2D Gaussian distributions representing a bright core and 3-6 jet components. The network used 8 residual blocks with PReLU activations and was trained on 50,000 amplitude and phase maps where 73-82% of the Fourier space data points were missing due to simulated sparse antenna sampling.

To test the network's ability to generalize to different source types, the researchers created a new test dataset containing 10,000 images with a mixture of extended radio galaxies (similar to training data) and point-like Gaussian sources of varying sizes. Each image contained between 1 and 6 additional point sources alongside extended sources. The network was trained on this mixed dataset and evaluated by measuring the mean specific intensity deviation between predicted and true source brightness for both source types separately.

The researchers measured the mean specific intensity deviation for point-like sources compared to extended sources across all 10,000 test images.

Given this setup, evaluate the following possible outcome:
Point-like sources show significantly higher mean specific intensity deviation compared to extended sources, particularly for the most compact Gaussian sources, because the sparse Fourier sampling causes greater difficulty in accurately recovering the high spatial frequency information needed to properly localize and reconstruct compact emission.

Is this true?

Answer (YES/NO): NO